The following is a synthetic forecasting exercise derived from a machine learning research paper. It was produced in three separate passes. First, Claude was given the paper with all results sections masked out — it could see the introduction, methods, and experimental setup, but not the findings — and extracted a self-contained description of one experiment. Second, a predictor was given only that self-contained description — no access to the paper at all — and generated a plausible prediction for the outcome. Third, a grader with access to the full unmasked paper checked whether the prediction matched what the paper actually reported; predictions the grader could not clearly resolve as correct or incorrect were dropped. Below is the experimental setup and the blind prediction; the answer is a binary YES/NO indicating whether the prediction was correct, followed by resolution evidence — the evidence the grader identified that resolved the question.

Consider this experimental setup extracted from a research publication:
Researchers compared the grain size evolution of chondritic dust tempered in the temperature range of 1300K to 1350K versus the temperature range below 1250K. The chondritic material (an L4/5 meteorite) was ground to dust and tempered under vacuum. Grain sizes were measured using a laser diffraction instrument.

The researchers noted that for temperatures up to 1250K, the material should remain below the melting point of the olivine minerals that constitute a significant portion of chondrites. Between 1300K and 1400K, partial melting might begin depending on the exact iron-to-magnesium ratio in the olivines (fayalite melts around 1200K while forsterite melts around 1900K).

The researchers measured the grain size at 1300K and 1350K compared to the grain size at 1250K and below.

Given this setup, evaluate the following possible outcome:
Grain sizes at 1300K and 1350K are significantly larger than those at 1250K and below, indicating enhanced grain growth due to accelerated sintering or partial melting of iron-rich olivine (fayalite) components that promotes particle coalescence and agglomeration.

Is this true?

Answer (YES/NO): YES